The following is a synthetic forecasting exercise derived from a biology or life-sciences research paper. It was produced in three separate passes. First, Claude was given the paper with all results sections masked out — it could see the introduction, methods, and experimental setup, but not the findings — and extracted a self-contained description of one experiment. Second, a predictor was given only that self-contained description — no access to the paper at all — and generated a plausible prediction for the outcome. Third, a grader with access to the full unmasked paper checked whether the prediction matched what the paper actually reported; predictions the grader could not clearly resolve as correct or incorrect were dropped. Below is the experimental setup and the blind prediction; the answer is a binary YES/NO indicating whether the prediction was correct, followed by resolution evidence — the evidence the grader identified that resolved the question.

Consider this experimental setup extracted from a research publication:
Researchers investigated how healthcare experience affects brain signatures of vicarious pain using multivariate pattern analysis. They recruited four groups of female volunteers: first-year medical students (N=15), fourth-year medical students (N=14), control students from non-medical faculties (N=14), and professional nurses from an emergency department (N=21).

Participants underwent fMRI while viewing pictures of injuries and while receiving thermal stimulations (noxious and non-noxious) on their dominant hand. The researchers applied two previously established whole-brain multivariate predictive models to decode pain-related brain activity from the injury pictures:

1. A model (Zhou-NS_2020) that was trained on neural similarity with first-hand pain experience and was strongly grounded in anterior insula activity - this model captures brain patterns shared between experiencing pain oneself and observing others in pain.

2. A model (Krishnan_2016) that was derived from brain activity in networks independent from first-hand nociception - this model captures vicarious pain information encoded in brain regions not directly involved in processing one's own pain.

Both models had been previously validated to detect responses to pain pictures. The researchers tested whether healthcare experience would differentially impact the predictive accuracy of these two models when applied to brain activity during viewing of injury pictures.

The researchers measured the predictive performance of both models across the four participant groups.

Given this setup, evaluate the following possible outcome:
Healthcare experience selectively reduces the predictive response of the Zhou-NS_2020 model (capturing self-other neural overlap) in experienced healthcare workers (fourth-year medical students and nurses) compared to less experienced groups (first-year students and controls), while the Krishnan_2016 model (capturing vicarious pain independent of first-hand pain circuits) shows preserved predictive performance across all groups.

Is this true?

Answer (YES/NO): NO